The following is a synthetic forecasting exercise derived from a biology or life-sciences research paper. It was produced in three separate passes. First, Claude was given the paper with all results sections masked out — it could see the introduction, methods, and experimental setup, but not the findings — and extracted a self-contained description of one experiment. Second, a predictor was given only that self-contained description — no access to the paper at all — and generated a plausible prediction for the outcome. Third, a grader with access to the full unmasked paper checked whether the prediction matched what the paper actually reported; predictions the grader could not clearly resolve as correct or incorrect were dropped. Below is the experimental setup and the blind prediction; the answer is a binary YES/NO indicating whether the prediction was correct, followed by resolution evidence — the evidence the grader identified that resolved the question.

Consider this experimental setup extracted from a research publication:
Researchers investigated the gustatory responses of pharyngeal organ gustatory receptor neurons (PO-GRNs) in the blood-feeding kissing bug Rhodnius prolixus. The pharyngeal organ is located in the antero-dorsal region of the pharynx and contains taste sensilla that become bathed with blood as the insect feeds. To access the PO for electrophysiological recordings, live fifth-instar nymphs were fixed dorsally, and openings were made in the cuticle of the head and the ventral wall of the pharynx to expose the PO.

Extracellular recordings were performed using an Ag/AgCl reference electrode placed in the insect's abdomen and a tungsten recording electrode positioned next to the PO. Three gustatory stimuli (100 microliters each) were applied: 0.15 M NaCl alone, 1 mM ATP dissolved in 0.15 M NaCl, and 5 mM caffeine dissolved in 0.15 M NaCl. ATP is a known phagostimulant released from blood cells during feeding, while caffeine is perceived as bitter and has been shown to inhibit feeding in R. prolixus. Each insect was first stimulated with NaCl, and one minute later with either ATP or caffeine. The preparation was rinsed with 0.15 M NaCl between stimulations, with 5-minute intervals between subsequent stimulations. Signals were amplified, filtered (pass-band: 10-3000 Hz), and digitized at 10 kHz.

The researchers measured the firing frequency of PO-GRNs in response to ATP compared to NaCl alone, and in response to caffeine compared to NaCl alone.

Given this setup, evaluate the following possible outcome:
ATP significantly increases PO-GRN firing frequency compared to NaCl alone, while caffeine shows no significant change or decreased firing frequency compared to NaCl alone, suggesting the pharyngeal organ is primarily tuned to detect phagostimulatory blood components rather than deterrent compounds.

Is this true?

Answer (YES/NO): NO